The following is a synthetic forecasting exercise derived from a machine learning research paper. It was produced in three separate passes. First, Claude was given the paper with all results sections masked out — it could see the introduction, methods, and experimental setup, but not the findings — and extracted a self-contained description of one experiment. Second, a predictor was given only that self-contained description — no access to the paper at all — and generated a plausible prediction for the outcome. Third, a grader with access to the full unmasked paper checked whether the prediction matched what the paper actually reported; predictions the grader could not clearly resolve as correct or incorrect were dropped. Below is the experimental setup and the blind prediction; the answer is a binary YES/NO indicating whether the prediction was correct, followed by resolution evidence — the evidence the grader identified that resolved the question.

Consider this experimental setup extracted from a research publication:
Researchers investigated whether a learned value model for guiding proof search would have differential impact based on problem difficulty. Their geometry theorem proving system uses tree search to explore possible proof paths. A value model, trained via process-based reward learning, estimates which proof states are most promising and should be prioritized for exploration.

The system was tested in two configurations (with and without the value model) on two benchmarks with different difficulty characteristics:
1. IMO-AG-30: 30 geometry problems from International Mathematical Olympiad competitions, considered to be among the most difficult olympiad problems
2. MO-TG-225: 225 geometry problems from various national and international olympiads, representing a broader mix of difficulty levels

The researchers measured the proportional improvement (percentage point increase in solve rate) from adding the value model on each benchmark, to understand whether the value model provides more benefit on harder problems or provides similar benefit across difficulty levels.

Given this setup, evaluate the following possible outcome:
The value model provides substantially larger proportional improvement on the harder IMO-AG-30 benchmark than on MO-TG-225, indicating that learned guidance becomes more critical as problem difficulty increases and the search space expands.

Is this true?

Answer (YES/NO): YES